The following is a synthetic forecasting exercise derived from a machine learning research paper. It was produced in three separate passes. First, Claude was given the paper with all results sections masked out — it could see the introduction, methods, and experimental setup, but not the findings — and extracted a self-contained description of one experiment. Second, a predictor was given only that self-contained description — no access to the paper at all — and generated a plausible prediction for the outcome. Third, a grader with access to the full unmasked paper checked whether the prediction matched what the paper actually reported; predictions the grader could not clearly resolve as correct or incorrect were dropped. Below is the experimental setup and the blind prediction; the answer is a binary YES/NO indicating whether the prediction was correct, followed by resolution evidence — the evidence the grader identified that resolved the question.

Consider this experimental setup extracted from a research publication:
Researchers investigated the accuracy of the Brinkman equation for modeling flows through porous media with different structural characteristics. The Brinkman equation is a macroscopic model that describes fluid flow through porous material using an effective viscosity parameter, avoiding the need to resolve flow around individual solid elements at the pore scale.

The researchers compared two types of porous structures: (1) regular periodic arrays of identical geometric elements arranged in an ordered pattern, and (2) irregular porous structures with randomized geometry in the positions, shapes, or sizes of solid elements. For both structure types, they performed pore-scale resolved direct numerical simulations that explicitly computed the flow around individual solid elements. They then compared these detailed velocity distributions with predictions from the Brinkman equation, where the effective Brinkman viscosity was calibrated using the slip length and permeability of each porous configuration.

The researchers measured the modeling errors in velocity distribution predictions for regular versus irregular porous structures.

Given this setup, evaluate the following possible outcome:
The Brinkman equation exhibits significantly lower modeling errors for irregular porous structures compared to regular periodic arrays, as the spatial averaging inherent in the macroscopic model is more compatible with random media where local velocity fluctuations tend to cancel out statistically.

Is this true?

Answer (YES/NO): NO